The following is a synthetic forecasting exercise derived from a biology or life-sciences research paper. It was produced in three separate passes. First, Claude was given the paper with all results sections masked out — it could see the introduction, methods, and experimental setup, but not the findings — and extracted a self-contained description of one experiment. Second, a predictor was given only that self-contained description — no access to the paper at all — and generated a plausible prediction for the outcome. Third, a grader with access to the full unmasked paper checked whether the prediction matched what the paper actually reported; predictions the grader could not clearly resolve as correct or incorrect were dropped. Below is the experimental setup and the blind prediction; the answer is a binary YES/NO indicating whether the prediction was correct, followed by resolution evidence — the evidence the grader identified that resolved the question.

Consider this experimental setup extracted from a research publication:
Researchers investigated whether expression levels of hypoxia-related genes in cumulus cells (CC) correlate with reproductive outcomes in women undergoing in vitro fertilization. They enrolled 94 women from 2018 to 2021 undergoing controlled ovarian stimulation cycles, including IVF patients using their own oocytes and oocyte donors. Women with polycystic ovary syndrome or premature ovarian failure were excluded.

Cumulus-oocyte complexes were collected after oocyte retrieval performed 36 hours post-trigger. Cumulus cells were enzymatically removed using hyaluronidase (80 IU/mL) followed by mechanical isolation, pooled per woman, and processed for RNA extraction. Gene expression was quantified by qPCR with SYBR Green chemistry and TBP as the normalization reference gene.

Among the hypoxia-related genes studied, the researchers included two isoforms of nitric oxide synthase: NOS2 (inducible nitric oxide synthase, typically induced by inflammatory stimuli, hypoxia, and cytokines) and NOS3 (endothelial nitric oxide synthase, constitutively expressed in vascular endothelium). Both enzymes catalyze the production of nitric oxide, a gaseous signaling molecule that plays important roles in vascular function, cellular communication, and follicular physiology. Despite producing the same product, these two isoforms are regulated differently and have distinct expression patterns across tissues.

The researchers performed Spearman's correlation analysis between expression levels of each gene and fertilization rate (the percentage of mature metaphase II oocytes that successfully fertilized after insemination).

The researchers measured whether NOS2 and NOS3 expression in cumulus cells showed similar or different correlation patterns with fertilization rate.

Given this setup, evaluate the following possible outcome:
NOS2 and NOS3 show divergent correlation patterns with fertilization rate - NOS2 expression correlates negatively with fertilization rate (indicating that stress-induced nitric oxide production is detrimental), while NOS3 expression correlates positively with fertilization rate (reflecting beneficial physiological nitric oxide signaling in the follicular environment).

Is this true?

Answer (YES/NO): NO